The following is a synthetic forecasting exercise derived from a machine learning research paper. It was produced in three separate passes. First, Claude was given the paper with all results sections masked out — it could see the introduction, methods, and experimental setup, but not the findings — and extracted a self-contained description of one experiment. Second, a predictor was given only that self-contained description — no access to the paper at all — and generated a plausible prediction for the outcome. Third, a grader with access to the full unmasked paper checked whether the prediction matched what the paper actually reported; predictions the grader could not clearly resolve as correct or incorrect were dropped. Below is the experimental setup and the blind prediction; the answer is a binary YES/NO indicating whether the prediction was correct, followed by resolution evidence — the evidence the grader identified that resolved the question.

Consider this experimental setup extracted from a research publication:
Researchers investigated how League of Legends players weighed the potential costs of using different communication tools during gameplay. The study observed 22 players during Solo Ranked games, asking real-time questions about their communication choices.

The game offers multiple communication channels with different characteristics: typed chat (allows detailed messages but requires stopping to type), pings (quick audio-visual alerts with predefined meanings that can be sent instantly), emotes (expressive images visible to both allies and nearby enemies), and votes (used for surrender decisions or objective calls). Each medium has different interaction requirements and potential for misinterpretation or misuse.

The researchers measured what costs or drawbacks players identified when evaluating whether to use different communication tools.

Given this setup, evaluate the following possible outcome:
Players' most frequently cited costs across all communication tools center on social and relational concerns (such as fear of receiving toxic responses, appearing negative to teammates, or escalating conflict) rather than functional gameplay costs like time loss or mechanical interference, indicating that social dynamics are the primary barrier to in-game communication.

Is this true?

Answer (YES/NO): NO